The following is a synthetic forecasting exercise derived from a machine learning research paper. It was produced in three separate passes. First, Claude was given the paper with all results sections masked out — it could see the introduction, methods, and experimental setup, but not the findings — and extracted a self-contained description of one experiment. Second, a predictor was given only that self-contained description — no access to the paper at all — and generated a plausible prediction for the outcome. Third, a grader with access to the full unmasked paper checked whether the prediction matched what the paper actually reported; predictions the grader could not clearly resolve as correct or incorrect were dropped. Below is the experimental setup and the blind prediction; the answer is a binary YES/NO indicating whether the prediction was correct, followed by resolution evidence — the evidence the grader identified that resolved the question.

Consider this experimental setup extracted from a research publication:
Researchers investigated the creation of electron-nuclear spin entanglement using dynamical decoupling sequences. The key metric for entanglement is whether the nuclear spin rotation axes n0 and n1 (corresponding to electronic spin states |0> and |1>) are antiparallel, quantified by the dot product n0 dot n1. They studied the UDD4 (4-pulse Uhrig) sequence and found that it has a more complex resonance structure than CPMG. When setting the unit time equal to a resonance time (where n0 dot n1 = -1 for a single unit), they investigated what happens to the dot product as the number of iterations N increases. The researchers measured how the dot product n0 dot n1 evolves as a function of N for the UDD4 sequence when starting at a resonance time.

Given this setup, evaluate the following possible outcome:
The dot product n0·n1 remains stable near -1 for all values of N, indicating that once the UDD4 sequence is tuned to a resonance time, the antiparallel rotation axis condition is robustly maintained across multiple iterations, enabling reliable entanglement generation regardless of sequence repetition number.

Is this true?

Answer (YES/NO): NO